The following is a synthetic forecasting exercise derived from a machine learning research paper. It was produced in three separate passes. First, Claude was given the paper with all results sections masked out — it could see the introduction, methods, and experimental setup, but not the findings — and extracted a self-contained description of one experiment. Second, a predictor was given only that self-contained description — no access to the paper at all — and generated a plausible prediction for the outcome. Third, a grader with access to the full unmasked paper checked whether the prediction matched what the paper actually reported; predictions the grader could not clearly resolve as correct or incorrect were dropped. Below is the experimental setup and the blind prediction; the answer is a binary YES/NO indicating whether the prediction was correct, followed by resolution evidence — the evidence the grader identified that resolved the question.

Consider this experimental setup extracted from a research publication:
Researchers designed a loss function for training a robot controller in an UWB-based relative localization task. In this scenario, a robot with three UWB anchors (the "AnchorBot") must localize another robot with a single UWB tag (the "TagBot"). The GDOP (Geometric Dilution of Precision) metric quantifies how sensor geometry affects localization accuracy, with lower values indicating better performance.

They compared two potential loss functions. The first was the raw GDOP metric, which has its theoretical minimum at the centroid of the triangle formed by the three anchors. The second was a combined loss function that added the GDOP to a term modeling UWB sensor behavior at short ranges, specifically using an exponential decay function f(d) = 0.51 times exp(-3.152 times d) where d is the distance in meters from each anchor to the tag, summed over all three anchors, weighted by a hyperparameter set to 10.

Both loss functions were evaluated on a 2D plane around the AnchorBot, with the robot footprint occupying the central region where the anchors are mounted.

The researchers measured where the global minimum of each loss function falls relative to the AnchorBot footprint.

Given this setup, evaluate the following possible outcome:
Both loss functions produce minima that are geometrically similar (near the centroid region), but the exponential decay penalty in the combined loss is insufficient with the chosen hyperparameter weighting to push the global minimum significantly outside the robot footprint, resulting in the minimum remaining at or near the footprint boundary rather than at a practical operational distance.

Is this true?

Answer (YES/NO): NO